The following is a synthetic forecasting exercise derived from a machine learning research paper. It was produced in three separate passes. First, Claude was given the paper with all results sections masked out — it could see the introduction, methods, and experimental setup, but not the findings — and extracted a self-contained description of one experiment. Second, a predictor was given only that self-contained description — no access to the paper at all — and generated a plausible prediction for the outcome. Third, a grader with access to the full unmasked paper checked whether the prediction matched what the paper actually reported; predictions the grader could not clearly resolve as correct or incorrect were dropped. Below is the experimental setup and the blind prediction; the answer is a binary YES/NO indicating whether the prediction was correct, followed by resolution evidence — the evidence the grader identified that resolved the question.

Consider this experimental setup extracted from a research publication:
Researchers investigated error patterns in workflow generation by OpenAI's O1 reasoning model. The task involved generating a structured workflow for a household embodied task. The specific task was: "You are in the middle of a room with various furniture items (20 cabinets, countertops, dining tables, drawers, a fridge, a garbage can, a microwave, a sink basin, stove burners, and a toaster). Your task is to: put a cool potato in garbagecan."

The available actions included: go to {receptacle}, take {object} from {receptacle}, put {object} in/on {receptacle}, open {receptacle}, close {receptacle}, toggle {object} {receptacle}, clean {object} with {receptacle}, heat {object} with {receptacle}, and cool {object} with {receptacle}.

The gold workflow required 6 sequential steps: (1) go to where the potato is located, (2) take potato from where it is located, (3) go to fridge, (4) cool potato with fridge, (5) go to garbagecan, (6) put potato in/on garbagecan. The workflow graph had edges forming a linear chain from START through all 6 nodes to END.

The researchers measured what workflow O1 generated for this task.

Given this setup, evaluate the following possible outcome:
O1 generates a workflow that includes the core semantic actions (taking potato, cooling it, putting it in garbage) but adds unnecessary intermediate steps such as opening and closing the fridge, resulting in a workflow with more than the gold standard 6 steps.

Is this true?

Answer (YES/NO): NO